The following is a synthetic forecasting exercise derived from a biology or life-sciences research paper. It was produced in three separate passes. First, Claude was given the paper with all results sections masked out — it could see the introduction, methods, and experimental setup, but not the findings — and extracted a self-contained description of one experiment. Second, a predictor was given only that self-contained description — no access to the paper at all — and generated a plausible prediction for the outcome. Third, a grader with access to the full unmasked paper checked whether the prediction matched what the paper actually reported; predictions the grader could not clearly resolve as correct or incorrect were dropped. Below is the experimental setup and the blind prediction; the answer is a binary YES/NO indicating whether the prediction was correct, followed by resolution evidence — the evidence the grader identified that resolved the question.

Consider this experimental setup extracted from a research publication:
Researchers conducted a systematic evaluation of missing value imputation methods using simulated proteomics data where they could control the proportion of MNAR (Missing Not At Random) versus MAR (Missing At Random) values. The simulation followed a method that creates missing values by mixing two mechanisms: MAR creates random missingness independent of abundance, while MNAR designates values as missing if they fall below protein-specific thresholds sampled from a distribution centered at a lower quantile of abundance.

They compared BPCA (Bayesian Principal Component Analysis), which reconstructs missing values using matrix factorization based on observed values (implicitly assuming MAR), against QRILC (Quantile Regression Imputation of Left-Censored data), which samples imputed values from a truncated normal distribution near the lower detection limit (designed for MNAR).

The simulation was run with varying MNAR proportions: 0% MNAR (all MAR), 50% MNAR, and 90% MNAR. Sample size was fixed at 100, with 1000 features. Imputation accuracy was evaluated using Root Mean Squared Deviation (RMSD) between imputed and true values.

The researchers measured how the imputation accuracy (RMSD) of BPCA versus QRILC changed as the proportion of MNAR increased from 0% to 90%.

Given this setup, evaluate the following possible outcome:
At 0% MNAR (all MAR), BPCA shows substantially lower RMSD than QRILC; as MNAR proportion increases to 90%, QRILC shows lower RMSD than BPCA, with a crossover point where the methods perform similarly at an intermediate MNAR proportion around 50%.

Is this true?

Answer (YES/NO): NO